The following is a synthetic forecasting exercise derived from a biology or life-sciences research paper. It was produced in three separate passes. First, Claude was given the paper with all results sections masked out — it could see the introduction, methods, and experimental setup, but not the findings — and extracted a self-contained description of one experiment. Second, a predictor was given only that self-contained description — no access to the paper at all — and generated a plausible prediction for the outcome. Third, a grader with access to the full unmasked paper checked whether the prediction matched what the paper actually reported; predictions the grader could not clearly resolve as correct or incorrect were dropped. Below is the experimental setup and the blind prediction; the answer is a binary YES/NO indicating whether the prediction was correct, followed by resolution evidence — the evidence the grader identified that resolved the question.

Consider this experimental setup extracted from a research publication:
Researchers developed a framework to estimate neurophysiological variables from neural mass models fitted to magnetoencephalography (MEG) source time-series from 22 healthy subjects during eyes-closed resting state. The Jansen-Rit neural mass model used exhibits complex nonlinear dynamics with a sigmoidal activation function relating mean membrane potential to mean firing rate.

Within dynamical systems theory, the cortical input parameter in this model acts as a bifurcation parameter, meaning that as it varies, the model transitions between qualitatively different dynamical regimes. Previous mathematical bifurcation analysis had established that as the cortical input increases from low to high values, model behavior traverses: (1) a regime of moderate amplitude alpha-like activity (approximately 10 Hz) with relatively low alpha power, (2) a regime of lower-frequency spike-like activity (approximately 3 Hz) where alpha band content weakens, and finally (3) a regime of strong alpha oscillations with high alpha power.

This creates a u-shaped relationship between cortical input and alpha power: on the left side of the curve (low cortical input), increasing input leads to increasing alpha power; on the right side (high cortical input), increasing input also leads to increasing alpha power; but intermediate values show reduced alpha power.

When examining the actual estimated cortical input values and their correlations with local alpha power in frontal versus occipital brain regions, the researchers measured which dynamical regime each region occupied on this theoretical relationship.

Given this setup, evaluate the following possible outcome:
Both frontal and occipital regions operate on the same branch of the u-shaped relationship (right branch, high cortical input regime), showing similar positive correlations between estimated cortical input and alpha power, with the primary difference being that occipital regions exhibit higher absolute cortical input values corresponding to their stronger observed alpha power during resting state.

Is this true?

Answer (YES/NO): NO